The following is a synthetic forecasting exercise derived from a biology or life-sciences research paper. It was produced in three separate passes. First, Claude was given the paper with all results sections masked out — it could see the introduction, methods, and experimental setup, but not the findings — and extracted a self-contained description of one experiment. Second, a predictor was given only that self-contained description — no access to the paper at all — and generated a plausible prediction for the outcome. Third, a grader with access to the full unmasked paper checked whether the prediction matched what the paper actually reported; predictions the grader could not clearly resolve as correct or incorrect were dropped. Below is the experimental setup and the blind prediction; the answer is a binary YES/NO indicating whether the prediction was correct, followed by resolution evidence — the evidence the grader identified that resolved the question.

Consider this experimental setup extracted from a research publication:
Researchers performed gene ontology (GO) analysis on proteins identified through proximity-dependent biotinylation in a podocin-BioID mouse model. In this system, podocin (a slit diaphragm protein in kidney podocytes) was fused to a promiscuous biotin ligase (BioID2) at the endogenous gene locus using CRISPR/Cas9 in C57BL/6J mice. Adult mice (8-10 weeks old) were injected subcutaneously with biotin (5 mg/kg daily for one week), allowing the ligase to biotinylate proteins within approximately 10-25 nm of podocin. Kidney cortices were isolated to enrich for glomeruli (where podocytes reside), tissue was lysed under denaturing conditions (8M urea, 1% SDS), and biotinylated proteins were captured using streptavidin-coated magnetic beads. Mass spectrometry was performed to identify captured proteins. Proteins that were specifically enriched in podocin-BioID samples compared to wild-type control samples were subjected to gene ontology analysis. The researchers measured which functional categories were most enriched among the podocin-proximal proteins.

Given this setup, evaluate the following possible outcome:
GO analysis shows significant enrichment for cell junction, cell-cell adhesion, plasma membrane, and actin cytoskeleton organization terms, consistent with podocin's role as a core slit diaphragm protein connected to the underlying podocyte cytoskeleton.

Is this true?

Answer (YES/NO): YES